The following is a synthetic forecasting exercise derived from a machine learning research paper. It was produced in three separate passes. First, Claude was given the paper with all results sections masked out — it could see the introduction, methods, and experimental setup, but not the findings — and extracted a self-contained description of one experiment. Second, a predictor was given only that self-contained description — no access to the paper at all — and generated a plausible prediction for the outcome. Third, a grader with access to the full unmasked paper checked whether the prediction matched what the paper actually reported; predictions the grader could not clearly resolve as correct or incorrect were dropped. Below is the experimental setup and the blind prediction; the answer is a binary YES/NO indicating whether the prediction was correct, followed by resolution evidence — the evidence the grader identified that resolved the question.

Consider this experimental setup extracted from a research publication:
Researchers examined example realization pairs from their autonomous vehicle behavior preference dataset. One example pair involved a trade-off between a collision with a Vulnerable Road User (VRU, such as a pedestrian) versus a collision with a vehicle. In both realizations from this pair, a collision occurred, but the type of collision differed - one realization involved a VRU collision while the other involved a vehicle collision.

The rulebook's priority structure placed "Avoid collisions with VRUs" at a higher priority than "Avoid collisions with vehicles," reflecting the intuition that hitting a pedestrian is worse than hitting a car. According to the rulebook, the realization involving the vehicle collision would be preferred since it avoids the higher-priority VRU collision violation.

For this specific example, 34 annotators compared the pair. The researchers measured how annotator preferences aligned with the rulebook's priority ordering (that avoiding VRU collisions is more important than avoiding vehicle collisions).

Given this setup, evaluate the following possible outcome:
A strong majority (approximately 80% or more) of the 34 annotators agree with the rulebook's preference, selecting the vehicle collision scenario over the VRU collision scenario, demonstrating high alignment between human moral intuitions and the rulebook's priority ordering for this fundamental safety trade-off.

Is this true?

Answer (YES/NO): YES